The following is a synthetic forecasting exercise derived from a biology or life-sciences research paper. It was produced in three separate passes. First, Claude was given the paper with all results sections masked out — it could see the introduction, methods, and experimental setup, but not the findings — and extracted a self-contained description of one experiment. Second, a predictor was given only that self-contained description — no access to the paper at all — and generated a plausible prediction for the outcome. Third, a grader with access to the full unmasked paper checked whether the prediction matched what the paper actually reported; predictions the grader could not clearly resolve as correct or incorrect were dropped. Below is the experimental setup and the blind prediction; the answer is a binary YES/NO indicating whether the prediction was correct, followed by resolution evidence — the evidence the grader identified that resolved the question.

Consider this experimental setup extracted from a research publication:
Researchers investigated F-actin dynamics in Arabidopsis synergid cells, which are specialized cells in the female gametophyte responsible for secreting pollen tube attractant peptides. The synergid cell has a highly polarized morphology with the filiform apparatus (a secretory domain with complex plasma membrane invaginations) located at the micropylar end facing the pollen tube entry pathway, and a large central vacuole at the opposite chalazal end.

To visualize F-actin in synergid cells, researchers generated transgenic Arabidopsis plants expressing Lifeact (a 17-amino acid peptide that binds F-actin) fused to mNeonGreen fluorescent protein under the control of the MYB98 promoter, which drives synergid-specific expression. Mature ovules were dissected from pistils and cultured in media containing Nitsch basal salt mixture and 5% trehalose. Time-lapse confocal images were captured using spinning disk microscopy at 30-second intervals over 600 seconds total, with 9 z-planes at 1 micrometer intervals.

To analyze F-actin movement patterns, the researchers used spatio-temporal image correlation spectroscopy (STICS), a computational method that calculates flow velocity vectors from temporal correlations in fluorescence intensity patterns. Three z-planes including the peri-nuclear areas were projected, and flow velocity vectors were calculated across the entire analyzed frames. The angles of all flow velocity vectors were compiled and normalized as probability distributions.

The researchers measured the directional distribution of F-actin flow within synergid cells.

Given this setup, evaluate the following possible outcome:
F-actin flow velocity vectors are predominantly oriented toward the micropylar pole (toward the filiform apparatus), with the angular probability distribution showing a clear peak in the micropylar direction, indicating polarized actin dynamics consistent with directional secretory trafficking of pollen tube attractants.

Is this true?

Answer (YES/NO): NO